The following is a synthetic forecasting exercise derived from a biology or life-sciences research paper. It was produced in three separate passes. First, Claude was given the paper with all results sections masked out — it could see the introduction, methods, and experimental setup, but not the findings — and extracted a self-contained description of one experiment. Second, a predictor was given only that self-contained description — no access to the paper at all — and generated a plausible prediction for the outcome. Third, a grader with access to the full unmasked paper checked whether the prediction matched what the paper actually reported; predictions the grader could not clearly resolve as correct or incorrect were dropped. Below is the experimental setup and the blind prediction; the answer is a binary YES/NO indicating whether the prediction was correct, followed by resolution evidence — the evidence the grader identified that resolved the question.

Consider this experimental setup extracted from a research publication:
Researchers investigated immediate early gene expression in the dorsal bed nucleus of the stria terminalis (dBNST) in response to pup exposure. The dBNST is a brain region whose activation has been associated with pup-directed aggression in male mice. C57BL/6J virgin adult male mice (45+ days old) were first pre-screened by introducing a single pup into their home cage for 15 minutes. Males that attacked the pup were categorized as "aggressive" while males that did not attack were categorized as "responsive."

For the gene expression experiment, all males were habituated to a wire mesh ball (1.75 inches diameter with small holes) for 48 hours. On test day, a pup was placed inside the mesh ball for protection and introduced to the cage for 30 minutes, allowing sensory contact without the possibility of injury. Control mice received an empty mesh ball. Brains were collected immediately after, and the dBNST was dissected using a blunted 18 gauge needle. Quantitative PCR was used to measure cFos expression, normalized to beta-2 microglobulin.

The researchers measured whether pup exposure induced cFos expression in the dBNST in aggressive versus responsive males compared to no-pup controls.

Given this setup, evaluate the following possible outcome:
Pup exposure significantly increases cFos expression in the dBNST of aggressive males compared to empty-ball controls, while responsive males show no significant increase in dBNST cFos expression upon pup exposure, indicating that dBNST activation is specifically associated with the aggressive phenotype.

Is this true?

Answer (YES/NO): NO